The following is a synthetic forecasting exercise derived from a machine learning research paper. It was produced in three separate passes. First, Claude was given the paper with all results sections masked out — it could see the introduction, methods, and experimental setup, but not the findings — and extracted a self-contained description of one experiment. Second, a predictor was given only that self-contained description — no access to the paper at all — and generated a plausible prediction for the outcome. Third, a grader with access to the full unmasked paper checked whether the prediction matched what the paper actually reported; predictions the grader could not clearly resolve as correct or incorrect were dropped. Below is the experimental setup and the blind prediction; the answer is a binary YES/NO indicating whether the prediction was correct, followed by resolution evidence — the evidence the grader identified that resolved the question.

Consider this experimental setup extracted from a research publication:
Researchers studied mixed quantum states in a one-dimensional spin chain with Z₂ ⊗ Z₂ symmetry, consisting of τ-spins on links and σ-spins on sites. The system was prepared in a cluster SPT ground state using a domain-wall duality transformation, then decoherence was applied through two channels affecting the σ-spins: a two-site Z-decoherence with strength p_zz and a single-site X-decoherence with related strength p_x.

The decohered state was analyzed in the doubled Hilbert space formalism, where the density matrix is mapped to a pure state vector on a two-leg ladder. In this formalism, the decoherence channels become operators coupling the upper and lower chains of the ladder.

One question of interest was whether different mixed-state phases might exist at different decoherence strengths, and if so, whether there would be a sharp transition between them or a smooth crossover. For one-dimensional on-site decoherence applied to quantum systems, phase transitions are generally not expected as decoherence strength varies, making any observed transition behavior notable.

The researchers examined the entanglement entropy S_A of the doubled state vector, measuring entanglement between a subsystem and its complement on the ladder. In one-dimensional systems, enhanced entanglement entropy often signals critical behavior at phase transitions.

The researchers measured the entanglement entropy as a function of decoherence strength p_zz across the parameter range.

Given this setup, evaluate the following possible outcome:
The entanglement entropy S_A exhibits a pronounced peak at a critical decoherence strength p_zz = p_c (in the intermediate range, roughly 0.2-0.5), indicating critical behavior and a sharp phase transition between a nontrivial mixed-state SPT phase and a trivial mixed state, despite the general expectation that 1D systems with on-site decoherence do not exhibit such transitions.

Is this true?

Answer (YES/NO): NO